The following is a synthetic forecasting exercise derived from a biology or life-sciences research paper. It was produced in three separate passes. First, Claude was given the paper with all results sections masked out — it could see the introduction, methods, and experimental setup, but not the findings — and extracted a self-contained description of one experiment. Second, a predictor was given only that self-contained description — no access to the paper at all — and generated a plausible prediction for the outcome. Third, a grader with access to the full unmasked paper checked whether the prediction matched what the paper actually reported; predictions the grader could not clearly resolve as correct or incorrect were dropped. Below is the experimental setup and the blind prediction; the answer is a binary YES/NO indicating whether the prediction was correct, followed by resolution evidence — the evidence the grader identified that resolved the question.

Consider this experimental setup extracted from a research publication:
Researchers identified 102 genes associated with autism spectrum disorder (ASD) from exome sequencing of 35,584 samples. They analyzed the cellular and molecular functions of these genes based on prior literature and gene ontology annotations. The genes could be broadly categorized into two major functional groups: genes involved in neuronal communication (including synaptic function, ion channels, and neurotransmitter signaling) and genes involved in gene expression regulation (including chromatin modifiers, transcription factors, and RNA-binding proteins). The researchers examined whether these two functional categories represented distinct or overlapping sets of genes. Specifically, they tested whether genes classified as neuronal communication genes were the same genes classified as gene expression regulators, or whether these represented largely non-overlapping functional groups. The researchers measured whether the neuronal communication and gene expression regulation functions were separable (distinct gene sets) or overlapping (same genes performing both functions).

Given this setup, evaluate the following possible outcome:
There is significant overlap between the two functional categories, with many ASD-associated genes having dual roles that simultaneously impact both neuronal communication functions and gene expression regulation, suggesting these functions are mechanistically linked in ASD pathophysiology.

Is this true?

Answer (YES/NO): NO